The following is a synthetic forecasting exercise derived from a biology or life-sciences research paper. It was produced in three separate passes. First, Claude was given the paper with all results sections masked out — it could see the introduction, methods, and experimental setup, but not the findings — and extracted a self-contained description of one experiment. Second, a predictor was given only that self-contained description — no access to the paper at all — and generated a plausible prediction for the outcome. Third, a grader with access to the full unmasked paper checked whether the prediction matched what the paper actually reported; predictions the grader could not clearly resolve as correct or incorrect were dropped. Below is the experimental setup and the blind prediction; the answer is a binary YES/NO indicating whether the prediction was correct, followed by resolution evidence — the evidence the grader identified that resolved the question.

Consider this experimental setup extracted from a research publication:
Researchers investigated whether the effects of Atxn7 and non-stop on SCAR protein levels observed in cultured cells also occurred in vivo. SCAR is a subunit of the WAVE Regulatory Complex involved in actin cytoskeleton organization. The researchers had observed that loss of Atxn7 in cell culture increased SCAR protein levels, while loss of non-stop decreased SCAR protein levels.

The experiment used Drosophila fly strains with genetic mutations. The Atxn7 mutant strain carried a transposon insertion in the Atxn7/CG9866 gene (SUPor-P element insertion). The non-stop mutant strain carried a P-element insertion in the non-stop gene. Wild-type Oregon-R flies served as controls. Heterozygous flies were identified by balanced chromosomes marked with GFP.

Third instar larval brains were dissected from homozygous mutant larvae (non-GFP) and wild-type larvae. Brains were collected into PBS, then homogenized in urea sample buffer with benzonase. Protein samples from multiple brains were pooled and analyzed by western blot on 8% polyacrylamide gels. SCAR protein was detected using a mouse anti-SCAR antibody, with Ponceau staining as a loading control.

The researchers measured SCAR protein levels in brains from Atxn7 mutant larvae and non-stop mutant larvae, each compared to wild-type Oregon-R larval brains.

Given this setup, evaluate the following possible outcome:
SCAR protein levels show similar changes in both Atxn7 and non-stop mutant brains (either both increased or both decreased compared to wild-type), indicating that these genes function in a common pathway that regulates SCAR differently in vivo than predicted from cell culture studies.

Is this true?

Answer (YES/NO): NO